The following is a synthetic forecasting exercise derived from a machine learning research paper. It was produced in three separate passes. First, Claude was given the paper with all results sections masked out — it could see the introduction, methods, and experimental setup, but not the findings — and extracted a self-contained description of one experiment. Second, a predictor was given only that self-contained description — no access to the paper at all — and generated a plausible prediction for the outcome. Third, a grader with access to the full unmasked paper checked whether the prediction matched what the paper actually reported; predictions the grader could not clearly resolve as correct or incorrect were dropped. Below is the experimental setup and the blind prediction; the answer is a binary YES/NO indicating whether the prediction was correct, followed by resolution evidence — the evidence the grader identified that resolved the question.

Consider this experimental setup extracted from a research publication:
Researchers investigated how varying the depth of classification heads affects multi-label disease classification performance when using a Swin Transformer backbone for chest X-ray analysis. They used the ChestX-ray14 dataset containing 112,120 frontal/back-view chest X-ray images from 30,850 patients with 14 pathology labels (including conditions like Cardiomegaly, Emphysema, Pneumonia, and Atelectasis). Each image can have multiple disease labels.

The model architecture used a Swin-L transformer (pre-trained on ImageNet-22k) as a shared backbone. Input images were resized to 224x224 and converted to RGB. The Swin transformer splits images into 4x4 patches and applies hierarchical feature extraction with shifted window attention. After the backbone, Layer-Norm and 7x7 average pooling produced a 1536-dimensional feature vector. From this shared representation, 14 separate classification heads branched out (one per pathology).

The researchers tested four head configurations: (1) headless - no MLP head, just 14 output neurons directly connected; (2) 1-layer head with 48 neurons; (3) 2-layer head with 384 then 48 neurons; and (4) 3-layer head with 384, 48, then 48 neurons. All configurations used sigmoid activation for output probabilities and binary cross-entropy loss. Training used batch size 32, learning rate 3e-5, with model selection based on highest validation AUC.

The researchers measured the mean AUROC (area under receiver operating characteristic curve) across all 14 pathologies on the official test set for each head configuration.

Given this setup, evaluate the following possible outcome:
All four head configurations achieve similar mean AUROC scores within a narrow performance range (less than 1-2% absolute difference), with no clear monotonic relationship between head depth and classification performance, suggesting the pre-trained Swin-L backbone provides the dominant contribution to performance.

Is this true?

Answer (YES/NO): NO